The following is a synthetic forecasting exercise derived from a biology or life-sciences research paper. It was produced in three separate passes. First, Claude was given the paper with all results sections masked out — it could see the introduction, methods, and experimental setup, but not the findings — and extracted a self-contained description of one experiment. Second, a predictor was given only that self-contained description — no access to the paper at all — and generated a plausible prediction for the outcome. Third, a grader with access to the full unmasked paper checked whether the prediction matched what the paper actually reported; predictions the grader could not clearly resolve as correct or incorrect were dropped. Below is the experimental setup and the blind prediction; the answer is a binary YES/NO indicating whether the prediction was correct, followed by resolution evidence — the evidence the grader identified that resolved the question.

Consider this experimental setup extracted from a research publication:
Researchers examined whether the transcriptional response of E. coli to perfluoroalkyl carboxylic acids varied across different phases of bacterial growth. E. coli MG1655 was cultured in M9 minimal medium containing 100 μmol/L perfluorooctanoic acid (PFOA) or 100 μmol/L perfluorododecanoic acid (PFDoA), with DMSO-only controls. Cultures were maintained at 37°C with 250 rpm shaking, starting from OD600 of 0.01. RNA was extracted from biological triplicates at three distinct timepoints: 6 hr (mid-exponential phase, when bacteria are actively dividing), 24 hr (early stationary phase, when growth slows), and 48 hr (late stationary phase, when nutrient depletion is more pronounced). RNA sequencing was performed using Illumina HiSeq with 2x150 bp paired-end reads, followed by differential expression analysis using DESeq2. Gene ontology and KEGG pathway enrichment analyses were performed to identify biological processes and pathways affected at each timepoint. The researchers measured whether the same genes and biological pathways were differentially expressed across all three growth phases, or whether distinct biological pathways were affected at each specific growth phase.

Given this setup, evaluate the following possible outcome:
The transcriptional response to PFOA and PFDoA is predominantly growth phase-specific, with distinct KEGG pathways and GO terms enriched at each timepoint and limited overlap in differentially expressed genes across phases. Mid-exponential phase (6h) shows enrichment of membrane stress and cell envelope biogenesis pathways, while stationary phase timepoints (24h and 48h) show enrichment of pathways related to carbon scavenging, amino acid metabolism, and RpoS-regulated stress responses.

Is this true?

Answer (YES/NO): NO